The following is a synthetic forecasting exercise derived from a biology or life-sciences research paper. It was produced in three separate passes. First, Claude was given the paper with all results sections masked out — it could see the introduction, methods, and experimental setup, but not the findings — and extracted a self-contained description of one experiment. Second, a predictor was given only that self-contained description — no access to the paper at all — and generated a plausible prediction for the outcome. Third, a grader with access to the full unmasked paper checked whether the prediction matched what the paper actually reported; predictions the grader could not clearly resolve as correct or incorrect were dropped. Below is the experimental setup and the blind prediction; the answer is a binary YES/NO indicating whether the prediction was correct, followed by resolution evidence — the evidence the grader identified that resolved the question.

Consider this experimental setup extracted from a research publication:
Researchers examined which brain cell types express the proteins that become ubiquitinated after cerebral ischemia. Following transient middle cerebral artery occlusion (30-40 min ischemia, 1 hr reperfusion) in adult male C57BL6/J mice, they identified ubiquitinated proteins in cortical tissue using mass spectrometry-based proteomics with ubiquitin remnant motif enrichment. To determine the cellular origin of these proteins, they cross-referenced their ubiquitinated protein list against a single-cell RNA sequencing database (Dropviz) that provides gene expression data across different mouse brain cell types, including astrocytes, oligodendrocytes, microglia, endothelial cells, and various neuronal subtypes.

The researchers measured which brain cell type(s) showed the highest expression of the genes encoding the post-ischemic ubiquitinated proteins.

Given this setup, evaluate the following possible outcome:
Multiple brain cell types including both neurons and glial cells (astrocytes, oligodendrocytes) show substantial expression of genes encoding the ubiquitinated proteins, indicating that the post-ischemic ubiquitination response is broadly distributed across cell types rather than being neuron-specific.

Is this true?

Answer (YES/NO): NO